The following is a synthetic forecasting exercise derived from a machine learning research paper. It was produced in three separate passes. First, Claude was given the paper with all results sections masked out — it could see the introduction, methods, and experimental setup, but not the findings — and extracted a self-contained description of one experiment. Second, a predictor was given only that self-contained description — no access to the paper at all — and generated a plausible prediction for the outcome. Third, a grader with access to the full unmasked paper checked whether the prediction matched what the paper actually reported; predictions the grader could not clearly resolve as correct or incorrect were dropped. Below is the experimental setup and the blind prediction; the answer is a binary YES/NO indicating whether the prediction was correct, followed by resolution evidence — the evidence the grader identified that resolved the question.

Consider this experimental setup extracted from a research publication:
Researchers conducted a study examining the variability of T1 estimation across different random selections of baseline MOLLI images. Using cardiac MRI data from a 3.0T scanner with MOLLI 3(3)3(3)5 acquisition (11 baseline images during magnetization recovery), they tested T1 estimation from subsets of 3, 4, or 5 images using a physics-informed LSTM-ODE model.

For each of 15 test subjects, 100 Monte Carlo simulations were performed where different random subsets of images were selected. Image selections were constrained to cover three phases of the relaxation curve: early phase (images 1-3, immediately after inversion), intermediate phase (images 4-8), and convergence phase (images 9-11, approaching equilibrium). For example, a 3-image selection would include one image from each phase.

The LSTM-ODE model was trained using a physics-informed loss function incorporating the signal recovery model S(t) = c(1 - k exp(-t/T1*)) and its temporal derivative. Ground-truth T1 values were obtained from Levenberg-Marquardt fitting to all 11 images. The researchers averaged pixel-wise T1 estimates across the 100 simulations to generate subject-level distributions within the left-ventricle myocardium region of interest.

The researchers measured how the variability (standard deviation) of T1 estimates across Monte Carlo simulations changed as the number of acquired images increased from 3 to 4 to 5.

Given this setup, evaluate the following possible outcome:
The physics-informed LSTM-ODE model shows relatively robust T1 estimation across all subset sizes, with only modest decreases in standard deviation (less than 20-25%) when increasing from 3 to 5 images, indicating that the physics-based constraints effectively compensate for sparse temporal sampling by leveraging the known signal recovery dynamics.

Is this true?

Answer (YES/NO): NO